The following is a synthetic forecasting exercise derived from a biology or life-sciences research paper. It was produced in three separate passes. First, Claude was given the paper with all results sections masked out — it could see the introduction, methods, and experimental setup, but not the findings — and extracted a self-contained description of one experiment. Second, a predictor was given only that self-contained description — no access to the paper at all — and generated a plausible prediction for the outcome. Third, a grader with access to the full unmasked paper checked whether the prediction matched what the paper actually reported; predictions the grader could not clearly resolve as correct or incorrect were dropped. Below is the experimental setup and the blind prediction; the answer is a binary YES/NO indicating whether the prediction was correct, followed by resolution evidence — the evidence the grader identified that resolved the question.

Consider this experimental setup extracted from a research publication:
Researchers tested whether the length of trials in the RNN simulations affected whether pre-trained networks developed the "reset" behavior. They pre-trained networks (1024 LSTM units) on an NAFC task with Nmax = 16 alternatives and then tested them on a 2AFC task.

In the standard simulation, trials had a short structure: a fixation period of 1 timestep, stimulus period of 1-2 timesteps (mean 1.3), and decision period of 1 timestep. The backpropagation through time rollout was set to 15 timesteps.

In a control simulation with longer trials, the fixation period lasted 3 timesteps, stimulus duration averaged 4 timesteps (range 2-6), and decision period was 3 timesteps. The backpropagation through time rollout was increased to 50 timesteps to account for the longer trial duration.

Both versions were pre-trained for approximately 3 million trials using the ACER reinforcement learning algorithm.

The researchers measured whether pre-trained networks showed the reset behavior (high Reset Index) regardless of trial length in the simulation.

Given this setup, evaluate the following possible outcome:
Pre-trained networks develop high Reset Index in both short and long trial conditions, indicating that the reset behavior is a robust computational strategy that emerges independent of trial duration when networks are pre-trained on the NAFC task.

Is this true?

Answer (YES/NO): YES